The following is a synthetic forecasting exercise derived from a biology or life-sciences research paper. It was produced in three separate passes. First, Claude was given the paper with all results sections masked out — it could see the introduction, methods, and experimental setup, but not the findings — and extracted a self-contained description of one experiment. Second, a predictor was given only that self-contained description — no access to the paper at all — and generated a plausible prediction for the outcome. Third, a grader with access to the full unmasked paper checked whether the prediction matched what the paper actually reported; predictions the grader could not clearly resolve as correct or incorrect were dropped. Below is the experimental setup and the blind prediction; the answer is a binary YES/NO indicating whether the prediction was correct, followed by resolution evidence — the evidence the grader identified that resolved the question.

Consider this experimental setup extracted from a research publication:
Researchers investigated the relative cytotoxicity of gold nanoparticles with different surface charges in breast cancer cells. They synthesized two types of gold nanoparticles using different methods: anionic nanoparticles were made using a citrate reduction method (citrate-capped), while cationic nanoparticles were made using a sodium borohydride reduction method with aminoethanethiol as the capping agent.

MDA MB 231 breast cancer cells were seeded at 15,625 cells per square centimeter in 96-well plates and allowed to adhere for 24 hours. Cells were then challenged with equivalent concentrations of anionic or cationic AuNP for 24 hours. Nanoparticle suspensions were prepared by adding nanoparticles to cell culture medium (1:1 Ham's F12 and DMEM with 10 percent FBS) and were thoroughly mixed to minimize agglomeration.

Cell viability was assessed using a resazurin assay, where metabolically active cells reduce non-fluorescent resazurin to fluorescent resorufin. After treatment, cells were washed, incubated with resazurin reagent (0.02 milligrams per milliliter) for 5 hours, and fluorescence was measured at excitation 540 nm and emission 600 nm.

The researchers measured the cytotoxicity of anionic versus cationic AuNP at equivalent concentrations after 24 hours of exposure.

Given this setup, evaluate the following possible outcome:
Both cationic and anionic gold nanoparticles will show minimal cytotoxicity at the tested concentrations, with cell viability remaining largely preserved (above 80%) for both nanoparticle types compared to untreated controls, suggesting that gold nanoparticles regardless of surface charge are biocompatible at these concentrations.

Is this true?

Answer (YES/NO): NO